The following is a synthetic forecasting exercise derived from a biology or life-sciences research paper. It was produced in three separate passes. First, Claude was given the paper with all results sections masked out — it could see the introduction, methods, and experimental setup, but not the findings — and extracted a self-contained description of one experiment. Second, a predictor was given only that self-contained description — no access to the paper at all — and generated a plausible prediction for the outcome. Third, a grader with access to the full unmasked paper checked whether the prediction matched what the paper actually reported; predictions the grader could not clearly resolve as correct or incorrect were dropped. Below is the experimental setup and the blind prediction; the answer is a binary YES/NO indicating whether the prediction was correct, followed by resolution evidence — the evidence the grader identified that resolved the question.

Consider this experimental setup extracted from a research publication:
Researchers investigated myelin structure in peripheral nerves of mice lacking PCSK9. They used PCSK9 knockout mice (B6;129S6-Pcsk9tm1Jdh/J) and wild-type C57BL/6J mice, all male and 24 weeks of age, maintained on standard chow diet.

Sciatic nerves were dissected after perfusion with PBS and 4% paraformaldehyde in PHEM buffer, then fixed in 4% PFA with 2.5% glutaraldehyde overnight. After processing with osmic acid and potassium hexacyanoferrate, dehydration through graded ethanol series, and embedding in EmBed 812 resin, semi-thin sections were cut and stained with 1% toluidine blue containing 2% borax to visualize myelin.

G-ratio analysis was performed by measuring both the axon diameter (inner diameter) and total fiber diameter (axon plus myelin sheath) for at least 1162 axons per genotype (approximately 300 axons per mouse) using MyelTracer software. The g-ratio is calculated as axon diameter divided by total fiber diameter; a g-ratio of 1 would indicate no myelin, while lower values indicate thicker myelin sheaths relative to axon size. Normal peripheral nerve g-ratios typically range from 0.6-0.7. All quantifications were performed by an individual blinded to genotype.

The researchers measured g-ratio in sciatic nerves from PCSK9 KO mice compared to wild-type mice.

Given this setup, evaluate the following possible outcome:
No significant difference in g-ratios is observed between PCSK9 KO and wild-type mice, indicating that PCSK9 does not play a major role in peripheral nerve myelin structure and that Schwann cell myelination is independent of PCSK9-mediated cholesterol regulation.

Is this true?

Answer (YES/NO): NO